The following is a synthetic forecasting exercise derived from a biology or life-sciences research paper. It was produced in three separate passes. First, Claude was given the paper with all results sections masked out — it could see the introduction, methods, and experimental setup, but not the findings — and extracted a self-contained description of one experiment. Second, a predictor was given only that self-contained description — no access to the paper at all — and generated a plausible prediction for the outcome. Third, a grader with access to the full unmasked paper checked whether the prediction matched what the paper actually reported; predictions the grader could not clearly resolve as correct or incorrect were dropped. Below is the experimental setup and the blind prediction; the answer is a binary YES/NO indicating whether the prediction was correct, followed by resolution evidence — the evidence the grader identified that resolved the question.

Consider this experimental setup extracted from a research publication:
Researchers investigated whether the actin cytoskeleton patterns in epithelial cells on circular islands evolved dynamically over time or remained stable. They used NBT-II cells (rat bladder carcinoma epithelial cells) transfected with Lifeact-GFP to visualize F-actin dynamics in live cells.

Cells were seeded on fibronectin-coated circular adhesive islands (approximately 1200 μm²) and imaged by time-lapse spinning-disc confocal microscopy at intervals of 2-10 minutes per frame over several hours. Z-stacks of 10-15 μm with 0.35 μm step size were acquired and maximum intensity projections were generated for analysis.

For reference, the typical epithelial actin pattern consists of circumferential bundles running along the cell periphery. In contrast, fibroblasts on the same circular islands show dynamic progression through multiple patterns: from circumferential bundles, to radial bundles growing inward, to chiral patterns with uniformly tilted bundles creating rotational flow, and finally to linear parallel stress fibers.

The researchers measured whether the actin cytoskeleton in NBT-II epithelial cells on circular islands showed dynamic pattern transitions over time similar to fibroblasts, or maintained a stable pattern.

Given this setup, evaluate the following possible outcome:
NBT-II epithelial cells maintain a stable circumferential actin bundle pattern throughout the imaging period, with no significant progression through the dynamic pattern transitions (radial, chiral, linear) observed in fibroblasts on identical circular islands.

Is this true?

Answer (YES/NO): YES